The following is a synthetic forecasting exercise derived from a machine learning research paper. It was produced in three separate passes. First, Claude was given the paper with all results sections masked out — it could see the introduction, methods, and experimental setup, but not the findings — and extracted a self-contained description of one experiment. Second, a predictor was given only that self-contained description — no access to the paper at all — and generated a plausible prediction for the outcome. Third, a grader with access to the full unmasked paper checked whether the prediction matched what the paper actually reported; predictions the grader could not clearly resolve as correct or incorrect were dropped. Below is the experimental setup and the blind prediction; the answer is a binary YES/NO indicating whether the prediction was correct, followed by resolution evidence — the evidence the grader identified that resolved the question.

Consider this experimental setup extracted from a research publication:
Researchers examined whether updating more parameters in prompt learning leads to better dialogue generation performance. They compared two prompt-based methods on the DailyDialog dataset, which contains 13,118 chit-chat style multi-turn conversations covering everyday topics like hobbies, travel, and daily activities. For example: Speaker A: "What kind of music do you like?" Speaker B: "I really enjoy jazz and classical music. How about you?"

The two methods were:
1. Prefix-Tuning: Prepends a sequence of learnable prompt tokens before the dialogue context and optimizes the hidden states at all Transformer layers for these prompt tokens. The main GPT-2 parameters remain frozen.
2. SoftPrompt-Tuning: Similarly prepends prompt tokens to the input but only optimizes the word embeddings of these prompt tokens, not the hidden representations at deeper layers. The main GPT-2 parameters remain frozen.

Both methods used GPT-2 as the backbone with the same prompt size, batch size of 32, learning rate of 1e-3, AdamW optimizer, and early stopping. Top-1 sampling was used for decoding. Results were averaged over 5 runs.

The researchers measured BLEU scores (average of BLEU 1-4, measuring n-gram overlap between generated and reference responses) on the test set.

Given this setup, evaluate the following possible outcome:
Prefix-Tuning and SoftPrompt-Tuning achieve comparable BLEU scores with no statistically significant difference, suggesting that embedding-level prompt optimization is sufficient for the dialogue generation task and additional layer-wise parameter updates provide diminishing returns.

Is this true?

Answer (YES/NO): NO